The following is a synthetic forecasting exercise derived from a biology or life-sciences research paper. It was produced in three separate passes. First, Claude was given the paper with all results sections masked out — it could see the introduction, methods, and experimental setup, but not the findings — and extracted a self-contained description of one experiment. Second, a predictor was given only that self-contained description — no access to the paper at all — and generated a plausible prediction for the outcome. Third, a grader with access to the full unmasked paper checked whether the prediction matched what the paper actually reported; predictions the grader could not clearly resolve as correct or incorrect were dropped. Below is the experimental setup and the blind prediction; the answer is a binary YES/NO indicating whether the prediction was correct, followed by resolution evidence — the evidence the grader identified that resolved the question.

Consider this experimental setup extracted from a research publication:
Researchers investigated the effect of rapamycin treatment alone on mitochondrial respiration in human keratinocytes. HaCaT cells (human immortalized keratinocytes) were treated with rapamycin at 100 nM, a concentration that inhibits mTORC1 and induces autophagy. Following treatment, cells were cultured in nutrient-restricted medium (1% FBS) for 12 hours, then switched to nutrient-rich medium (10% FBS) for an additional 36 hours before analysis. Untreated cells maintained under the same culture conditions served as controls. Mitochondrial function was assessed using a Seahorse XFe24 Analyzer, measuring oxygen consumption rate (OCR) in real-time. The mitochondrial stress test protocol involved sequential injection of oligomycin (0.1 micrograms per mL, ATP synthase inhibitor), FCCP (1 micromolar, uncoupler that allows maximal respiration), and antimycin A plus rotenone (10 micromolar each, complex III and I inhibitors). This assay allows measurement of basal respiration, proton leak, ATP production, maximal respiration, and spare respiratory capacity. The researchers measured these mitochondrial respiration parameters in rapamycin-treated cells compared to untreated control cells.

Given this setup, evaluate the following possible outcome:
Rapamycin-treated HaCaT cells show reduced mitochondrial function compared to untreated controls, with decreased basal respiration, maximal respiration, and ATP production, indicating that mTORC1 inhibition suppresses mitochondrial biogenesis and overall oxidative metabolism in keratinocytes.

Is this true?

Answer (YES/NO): YES